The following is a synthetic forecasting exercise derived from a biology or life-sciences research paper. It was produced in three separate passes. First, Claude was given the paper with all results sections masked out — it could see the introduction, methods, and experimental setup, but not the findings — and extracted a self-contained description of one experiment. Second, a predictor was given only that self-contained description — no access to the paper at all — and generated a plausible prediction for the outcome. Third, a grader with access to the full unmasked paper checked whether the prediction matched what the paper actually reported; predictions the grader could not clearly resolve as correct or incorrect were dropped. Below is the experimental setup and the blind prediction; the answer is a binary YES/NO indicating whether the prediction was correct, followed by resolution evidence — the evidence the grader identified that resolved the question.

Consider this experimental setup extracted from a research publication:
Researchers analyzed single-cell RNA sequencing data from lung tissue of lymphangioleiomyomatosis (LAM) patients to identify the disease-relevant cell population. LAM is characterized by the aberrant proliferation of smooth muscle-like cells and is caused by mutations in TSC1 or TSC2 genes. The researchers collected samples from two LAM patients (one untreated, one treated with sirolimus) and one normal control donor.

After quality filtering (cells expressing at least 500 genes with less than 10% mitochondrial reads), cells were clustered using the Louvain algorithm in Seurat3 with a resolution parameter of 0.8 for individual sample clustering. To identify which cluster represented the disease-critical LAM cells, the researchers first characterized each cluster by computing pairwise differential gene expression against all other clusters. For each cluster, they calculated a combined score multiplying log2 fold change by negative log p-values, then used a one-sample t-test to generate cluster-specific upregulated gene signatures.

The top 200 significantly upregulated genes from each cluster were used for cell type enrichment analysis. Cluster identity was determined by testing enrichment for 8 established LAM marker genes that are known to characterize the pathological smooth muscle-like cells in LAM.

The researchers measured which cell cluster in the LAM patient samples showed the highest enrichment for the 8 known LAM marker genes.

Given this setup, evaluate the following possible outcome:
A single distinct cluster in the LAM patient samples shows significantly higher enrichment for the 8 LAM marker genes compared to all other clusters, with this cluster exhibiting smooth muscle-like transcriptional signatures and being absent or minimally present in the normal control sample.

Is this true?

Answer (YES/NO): YES